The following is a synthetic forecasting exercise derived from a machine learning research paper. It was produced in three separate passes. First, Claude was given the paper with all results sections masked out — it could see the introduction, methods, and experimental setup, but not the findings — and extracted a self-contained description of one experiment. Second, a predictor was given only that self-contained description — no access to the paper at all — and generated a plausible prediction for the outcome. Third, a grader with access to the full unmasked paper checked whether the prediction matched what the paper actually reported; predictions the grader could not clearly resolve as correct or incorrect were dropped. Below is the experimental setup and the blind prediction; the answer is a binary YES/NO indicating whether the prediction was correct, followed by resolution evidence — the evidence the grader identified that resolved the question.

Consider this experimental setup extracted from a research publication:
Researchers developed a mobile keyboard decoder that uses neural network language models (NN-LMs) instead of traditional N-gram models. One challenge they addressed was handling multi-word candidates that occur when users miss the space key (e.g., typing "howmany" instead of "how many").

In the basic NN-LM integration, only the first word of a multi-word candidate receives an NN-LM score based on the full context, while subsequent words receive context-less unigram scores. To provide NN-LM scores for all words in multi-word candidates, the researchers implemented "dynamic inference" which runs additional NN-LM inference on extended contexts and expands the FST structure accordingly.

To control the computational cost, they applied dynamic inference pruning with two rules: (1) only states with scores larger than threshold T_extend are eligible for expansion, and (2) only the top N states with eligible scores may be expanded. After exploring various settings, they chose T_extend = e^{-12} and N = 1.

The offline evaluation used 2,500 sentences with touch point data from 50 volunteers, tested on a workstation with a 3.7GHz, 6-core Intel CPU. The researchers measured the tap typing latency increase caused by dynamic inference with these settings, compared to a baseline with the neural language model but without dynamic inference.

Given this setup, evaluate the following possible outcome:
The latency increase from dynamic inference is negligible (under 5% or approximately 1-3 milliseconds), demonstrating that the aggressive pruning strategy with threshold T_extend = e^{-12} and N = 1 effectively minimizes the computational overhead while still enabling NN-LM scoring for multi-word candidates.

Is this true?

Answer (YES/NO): NO